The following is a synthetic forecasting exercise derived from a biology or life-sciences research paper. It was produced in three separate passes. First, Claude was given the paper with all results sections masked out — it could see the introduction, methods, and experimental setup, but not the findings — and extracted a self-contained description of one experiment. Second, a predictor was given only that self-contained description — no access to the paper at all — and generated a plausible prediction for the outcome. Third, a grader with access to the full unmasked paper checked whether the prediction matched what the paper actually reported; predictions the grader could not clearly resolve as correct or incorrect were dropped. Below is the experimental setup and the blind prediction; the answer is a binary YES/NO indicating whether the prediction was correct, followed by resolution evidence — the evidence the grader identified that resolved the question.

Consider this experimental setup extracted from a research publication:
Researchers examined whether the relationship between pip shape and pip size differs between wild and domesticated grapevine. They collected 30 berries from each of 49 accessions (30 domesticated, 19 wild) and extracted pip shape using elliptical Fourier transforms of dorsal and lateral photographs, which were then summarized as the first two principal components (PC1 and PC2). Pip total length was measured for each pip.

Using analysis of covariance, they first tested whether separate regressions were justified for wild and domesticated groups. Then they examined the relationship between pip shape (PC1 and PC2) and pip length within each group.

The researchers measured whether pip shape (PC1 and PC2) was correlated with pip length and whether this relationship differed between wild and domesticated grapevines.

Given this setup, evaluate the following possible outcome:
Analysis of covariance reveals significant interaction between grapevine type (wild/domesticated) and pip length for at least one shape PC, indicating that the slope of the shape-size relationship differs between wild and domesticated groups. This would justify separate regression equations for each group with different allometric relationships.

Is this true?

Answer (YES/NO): NO